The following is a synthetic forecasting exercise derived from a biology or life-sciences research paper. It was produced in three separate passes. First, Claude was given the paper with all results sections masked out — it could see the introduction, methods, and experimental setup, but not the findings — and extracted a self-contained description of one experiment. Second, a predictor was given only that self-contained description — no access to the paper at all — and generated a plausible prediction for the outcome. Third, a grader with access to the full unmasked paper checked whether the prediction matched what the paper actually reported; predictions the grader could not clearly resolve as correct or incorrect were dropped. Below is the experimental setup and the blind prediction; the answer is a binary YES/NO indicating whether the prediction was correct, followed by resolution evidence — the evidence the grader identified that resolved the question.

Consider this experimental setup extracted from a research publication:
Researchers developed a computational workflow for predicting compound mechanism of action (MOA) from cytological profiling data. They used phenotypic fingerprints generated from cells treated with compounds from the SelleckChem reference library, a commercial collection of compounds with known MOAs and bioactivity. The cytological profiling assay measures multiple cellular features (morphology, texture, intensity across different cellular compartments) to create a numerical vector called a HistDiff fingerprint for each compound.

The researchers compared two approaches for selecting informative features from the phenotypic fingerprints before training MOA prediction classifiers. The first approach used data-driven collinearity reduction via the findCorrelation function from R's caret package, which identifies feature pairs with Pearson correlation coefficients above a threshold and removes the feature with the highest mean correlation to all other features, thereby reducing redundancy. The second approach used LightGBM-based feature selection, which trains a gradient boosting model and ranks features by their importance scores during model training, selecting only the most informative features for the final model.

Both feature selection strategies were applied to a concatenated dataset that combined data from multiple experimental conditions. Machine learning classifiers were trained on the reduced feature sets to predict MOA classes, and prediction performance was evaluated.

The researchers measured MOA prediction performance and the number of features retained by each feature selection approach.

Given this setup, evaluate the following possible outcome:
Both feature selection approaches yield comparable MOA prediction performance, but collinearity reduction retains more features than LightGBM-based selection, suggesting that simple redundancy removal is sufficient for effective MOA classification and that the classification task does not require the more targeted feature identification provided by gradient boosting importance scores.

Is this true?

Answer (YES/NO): NO